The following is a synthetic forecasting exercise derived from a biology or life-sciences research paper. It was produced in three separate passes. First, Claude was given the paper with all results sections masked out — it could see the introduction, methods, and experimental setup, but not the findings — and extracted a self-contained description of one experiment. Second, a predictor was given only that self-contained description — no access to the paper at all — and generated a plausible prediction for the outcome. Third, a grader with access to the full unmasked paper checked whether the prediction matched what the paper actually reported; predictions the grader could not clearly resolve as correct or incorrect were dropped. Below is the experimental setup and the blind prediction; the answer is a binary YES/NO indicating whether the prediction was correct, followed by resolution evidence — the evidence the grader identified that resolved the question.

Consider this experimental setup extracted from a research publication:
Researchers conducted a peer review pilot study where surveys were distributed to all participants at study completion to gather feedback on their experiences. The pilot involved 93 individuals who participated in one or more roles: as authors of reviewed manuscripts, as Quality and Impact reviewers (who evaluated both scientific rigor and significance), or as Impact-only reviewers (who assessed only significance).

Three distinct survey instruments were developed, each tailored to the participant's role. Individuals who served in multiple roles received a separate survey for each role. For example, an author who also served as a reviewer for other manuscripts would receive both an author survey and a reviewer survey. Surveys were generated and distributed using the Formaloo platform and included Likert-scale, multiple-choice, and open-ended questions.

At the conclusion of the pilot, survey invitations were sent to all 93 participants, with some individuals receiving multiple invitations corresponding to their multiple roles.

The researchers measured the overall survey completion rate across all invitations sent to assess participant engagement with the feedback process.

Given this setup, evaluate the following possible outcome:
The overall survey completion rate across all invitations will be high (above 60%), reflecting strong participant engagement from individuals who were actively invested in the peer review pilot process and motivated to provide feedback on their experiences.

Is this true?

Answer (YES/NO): YES